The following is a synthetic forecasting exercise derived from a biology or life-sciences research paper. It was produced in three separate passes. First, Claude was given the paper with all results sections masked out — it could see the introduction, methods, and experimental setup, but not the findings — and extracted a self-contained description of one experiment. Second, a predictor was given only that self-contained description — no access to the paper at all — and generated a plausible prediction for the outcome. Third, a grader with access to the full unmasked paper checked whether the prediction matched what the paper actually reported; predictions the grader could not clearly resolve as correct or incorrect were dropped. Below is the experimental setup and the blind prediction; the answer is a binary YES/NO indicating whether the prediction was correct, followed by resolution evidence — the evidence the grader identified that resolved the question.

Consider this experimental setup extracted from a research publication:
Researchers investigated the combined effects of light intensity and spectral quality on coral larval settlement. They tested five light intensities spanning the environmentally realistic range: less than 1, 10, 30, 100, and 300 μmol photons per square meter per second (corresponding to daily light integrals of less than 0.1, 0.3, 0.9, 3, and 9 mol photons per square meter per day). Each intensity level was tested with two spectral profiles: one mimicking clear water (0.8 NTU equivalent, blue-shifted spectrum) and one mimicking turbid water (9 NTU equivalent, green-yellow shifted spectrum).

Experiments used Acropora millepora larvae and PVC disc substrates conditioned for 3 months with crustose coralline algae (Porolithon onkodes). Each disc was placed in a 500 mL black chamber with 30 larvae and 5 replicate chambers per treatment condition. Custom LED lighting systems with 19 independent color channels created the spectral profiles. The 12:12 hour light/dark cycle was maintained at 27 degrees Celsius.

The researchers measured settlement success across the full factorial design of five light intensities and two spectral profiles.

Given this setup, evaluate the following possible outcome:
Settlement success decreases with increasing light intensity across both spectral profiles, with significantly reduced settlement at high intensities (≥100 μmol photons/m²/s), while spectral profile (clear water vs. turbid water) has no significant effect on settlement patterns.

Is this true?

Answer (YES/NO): YES